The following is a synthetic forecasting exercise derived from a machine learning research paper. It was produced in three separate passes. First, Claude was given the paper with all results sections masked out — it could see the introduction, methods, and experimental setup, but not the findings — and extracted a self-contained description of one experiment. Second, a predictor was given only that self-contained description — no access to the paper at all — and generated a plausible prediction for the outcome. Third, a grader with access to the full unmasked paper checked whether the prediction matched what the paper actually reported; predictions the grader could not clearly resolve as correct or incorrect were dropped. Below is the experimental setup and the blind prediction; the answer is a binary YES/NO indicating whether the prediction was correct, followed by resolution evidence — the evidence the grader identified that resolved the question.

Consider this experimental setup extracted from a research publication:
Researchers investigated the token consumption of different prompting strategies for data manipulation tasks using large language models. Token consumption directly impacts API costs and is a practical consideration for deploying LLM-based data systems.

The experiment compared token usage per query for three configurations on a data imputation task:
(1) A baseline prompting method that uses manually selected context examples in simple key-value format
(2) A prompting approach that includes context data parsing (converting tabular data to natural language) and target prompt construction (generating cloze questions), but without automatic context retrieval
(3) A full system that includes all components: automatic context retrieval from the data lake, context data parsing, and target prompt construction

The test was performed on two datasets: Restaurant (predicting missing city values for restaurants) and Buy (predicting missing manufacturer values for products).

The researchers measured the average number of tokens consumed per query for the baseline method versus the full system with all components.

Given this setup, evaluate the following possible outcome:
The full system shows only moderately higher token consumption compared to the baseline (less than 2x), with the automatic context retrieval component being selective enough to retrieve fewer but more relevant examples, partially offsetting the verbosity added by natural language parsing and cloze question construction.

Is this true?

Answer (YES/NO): NO